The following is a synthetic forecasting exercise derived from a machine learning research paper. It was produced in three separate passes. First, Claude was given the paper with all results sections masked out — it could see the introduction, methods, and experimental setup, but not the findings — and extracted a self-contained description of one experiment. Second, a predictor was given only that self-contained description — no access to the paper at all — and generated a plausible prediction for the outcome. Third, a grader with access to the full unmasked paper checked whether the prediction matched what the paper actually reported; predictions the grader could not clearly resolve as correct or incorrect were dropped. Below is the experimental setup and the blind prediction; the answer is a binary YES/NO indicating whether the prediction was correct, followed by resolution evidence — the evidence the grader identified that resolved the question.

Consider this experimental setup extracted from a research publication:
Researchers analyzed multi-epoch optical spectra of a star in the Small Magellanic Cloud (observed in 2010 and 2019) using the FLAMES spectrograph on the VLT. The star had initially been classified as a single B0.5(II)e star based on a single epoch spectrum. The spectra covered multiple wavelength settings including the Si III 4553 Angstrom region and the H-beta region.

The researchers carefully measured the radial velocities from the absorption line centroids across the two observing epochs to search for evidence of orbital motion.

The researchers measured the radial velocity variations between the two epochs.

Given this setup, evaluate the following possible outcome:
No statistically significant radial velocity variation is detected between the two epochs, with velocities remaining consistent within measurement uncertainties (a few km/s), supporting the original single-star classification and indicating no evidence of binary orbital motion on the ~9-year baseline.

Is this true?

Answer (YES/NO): NO